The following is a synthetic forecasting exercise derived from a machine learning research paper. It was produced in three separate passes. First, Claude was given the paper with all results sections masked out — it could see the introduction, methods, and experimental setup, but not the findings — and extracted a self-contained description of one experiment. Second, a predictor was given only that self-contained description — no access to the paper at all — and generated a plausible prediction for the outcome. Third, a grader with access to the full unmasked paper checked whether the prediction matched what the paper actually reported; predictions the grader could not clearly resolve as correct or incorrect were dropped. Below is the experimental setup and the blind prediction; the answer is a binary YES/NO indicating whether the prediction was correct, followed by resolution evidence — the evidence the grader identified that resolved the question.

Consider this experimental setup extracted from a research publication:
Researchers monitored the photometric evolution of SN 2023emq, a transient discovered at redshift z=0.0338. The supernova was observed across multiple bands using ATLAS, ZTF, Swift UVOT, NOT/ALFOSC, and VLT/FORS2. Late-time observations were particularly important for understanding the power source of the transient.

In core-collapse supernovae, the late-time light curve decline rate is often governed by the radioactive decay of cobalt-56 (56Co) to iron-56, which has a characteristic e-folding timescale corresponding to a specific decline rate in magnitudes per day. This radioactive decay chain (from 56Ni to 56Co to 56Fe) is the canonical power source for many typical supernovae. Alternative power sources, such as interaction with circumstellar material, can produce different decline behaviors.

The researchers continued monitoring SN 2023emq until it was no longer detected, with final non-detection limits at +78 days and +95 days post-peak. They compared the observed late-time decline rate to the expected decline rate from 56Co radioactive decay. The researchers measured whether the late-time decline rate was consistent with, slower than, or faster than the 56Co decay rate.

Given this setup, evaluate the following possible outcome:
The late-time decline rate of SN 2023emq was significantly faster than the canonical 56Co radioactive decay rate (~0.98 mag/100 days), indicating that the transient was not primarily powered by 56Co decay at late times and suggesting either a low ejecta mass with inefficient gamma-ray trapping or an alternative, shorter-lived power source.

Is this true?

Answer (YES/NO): YES